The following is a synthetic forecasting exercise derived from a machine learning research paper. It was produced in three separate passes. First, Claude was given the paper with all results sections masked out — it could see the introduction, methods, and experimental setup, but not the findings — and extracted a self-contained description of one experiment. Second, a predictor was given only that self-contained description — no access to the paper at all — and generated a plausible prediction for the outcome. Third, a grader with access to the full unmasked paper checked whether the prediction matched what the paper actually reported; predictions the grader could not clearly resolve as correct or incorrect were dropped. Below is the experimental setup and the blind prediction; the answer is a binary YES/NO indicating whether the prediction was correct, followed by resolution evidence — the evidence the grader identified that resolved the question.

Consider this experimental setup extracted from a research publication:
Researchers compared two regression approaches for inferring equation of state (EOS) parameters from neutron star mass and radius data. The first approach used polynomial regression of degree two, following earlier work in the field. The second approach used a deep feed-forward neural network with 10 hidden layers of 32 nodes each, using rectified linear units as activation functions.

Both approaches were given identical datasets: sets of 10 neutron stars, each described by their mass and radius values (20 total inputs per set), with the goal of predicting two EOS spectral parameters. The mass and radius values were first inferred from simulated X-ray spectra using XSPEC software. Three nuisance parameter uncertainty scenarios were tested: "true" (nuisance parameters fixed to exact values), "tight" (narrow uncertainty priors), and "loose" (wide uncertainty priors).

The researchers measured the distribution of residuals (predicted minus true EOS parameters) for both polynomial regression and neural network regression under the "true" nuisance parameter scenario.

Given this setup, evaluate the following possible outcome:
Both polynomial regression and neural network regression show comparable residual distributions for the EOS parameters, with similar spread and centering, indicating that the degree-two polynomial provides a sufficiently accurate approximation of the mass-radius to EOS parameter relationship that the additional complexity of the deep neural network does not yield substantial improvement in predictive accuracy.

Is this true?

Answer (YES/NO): NO